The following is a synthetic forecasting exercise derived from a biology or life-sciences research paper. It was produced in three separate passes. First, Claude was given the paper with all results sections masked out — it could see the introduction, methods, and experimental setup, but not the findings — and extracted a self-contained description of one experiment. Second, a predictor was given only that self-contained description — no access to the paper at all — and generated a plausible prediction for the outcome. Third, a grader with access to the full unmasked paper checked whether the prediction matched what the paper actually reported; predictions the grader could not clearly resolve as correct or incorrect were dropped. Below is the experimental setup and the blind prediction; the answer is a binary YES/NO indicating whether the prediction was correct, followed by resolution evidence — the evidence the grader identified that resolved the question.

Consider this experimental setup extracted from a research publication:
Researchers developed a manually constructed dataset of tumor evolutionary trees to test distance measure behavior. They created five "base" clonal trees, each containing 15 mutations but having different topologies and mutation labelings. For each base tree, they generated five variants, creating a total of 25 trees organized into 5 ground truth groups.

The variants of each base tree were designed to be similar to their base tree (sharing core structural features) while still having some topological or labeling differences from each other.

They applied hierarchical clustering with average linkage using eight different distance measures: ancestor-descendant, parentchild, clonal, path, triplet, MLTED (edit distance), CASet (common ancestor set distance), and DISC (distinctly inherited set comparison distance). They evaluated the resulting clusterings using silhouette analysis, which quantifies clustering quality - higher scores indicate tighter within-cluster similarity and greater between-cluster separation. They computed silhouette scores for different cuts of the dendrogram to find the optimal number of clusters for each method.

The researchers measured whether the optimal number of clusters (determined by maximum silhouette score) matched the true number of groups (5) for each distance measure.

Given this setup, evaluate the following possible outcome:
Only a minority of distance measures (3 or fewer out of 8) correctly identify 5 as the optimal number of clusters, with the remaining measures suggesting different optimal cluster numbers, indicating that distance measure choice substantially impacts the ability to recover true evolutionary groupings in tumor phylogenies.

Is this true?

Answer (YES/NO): NO